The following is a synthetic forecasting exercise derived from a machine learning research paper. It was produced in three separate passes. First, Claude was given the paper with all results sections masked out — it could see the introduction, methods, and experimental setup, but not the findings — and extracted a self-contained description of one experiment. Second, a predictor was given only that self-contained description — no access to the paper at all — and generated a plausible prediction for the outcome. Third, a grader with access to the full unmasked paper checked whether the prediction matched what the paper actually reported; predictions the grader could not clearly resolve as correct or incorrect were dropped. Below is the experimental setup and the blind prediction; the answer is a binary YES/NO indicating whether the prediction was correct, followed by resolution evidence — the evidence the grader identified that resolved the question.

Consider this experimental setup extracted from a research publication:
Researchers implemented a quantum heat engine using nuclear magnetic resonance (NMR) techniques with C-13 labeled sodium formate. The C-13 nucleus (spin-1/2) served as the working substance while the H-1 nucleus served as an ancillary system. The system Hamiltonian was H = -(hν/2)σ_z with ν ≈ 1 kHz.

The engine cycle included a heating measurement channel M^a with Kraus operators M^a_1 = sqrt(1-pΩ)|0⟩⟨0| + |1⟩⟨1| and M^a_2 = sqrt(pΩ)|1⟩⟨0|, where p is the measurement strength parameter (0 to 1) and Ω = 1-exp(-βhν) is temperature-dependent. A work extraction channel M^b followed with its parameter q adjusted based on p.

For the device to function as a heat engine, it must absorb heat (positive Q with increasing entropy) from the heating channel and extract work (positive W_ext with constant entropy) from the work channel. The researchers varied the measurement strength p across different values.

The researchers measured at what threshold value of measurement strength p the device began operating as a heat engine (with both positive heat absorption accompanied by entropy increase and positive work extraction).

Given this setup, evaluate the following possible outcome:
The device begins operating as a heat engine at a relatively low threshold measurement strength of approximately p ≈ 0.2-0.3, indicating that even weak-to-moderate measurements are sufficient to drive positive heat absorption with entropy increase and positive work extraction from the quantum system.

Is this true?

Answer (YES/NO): NO